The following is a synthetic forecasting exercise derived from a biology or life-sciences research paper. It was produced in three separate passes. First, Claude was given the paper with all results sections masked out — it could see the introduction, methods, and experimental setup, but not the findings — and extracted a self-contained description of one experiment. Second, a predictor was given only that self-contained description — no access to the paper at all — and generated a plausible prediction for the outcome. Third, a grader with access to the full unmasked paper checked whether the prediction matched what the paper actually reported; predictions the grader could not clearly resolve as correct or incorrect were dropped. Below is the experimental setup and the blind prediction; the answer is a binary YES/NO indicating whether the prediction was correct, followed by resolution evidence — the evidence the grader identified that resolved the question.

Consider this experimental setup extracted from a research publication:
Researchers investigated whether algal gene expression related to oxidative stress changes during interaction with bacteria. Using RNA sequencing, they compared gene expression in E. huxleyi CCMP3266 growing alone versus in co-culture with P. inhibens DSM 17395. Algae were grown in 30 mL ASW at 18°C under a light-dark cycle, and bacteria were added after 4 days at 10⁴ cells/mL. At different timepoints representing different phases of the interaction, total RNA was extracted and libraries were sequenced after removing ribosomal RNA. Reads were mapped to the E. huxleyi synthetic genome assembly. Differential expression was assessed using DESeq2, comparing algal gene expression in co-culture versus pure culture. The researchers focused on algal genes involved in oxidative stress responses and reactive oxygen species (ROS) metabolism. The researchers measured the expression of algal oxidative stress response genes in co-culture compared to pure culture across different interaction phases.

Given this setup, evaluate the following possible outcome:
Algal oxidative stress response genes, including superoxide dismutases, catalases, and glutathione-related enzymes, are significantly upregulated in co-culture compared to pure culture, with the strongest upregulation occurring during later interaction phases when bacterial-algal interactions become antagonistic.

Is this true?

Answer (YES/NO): NO